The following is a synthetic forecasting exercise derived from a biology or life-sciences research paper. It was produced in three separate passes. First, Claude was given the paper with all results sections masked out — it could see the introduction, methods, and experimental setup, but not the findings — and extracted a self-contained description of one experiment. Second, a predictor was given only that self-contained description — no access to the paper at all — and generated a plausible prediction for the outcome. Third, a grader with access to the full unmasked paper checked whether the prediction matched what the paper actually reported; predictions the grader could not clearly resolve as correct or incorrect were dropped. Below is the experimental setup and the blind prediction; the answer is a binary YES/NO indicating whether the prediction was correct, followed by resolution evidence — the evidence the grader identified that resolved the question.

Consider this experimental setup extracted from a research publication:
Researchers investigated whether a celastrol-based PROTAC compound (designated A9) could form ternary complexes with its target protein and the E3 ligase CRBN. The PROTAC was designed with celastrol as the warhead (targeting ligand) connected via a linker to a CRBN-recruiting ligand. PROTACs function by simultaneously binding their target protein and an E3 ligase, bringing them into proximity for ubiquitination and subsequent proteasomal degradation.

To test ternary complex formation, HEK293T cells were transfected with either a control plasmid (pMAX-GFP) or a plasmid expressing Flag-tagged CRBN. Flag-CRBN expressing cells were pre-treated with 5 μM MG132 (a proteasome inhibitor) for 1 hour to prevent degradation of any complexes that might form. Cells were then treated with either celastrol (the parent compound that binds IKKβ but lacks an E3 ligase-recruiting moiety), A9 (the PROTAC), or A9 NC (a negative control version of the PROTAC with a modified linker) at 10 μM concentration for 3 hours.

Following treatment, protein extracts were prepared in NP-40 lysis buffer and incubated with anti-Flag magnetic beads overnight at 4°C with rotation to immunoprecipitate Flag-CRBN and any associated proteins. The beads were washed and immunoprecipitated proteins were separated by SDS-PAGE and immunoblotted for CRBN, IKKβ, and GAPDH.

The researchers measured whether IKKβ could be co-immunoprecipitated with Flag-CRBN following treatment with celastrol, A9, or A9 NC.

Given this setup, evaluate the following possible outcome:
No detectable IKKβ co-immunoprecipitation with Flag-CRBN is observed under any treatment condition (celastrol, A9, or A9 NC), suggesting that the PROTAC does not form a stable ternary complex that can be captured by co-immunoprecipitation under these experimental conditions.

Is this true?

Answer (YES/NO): NO